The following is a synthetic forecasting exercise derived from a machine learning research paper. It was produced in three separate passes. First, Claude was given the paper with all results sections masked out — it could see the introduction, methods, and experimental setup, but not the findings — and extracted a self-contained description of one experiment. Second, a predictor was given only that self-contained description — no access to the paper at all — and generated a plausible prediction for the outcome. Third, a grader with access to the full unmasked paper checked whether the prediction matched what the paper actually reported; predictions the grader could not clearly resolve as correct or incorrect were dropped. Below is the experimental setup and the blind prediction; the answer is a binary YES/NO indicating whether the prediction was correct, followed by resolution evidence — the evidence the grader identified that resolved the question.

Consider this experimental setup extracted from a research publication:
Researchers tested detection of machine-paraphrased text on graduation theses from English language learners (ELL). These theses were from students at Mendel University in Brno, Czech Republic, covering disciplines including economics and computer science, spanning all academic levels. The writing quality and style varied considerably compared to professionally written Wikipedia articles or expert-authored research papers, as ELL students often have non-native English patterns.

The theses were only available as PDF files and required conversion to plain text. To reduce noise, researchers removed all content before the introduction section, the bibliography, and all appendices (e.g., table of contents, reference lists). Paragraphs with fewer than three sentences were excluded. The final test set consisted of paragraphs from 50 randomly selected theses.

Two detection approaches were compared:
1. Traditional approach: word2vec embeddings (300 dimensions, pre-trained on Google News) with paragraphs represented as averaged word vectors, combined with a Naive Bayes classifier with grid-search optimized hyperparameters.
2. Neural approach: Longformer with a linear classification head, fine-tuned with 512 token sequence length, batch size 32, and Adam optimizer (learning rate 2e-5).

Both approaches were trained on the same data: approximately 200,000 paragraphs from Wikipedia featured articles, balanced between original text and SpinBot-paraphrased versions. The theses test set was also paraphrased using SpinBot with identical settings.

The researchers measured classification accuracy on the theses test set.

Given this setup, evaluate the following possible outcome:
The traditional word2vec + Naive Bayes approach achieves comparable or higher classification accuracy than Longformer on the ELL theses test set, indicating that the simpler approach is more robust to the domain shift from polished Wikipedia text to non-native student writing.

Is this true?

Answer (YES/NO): NO